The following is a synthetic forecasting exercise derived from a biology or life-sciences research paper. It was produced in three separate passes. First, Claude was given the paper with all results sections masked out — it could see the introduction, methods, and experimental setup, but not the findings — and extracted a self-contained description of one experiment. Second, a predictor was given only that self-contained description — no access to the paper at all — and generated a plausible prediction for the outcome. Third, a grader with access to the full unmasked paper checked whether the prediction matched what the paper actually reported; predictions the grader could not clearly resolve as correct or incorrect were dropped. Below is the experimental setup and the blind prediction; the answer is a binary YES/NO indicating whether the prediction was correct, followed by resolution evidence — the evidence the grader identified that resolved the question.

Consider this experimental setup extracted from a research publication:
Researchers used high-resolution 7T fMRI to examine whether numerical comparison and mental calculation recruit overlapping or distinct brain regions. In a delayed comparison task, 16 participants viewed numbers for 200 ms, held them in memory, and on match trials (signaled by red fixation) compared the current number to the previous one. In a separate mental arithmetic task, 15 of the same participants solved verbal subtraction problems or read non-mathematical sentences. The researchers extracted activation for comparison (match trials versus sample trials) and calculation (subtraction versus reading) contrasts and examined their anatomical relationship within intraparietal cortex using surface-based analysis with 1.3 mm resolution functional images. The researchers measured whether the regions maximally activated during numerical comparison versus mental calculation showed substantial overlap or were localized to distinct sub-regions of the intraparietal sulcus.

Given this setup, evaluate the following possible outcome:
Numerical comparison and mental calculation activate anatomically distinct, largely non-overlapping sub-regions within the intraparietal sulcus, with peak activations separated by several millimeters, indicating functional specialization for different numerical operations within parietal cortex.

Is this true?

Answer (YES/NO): NO